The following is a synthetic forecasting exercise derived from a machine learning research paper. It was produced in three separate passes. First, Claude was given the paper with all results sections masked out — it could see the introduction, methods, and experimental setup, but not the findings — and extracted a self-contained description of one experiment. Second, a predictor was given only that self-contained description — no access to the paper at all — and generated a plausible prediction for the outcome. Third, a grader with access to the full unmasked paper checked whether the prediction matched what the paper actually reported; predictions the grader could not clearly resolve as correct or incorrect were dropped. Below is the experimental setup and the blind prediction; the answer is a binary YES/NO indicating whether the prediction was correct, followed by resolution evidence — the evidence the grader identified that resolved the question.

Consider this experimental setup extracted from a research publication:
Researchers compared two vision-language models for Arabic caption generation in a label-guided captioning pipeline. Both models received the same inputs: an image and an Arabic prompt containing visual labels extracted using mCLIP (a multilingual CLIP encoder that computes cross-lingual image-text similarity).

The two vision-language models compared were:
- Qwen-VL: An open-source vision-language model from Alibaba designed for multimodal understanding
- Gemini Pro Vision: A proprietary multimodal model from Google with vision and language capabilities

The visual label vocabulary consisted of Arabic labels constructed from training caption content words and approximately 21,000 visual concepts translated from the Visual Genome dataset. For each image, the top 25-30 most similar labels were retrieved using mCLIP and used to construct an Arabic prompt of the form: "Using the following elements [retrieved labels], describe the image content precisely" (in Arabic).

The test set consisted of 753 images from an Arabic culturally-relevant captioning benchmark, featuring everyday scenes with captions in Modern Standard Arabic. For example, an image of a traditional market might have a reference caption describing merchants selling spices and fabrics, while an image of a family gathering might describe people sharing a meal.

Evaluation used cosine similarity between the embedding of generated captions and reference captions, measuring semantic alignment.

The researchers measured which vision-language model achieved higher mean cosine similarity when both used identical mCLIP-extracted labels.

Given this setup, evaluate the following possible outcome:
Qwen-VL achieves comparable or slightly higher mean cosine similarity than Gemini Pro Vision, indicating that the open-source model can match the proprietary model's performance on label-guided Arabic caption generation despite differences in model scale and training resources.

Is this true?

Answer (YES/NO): NO